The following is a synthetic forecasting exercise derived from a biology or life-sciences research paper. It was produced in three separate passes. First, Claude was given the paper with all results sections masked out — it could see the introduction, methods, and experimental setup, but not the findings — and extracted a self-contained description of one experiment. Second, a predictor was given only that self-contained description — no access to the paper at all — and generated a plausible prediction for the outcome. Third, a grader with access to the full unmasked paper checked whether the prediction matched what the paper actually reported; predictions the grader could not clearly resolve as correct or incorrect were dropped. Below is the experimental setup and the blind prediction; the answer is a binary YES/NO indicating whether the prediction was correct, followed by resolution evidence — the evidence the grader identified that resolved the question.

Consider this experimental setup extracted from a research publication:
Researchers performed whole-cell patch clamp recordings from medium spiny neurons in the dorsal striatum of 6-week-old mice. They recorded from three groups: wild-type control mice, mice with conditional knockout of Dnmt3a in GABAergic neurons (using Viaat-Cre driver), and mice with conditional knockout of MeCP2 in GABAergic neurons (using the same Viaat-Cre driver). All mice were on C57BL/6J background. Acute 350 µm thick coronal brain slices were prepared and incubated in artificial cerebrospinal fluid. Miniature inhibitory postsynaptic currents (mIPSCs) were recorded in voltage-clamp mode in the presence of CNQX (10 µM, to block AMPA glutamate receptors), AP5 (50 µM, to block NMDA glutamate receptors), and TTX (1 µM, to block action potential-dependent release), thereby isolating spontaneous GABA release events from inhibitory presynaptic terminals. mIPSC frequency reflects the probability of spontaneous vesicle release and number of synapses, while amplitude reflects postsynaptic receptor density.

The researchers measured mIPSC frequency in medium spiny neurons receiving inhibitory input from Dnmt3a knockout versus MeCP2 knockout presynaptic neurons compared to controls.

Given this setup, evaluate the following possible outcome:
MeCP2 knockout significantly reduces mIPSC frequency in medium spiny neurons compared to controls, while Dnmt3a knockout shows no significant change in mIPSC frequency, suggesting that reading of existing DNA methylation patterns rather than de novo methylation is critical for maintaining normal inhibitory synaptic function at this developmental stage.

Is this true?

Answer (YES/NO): NO